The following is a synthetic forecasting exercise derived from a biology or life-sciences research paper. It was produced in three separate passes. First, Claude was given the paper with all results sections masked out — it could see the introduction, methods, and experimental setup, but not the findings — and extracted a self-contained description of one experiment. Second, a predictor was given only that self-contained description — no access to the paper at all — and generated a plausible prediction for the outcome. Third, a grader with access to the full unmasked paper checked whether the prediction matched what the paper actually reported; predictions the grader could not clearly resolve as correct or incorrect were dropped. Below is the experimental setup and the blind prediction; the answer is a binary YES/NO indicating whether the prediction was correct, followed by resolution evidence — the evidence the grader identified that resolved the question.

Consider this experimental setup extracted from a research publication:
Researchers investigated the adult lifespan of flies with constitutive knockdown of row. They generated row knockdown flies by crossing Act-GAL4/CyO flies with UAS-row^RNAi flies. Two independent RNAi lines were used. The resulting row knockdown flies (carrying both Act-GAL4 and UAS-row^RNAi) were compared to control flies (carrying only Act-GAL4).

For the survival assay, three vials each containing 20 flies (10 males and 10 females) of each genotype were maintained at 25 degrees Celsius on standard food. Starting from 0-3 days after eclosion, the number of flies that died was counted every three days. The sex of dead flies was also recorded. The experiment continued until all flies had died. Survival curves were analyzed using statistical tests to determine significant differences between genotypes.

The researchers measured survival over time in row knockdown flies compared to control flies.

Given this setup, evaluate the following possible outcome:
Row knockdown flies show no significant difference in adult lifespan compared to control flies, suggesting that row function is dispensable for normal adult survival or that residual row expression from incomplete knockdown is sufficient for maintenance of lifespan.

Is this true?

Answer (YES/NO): NO